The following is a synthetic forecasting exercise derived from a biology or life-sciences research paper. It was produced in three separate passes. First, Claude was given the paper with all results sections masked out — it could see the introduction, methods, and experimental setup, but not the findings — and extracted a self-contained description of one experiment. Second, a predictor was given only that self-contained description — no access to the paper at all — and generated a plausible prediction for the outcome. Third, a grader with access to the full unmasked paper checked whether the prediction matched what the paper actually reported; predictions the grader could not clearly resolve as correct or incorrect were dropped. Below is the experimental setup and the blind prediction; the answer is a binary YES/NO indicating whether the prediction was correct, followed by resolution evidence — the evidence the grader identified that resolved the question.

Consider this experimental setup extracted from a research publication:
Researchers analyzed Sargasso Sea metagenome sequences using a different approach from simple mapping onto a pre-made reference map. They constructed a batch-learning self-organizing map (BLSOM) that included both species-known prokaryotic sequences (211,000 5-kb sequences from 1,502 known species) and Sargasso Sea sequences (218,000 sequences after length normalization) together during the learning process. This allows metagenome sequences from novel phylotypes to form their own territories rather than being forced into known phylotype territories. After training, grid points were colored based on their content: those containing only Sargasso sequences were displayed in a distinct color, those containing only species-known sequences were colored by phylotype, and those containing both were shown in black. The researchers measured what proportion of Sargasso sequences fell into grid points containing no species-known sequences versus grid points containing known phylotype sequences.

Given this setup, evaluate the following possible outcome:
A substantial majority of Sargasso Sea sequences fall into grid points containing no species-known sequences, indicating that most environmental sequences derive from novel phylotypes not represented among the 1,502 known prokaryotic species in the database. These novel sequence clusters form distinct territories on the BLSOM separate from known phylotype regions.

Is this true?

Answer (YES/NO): NO